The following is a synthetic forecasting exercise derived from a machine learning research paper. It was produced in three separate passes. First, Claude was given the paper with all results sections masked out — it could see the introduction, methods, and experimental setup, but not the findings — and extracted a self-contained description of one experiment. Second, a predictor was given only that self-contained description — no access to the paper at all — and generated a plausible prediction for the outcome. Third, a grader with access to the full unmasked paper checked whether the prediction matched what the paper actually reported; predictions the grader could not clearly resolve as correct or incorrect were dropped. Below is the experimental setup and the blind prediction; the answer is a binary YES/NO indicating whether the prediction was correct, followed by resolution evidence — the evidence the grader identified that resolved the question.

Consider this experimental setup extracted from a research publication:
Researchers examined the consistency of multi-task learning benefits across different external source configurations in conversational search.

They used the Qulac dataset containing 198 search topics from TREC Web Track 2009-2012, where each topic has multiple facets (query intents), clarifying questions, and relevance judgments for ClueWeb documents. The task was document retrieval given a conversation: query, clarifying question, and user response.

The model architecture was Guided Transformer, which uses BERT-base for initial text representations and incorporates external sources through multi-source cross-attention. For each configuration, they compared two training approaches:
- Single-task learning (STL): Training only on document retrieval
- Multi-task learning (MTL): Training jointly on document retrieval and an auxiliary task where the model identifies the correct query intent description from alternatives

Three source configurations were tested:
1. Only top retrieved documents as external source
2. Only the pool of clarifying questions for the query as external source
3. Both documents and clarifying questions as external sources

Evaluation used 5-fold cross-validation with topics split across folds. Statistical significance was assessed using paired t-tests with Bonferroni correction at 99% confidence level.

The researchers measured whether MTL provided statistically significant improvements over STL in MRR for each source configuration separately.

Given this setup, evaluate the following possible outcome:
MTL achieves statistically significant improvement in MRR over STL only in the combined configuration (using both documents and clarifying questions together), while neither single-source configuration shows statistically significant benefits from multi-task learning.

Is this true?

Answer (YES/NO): NO